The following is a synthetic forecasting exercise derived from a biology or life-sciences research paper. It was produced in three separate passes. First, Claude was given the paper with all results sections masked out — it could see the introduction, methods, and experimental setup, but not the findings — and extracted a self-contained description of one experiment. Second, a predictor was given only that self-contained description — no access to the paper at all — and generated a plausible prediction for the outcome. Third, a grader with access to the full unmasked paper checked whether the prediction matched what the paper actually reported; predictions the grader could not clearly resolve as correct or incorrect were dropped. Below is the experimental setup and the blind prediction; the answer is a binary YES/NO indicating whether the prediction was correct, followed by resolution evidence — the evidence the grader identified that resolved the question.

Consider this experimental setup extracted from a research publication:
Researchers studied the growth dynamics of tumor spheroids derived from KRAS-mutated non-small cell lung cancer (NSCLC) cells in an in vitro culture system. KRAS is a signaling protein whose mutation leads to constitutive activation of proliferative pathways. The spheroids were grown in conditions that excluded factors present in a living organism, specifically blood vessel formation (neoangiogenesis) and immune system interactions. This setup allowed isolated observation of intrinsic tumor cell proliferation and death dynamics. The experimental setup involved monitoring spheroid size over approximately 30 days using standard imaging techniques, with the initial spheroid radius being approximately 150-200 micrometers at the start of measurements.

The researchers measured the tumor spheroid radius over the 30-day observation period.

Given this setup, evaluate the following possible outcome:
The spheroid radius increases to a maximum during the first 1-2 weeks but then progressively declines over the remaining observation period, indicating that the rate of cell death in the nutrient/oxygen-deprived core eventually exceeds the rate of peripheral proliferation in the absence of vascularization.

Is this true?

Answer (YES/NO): NO